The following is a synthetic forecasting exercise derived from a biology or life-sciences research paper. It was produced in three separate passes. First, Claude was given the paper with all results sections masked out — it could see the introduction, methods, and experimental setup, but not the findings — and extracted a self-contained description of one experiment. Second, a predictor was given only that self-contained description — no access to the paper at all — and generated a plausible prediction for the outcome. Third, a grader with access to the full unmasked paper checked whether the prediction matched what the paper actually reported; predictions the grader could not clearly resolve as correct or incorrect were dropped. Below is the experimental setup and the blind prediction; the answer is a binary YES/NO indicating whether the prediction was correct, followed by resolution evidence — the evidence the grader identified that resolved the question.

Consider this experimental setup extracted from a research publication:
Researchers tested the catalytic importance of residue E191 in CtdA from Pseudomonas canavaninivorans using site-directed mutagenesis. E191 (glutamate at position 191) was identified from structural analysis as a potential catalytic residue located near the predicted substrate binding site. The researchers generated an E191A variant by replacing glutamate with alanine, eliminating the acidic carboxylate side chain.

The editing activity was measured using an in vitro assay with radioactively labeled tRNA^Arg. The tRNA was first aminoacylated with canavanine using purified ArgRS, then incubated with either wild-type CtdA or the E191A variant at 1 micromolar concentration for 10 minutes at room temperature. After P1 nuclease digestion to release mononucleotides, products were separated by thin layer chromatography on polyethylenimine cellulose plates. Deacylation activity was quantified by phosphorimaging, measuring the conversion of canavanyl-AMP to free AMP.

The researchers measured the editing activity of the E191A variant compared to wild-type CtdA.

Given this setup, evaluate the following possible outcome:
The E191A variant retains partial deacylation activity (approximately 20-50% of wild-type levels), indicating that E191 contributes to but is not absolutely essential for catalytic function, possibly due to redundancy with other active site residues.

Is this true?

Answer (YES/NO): NO